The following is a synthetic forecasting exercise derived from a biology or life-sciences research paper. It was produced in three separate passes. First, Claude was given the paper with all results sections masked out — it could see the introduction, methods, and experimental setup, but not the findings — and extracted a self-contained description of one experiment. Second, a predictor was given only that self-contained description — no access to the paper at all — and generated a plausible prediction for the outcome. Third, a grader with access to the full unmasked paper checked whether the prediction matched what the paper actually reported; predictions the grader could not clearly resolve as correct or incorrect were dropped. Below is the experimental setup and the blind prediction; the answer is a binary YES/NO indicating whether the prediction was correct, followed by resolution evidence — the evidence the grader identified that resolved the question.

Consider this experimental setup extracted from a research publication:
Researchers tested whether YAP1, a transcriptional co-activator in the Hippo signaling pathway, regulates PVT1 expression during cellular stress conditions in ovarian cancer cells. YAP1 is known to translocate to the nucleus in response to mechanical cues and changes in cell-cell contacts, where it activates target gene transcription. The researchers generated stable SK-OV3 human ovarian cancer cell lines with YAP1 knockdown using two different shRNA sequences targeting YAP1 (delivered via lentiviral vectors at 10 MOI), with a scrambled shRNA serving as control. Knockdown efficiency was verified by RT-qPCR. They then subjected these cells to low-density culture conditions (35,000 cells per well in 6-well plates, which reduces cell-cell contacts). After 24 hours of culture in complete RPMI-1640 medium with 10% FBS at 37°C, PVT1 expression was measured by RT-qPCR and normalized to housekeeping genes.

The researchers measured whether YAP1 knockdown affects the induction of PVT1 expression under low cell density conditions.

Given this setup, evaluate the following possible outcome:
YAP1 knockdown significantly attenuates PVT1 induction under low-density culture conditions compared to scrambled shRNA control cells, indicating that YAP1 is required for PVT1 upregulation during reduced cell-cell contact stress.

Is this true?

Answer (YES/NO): YES